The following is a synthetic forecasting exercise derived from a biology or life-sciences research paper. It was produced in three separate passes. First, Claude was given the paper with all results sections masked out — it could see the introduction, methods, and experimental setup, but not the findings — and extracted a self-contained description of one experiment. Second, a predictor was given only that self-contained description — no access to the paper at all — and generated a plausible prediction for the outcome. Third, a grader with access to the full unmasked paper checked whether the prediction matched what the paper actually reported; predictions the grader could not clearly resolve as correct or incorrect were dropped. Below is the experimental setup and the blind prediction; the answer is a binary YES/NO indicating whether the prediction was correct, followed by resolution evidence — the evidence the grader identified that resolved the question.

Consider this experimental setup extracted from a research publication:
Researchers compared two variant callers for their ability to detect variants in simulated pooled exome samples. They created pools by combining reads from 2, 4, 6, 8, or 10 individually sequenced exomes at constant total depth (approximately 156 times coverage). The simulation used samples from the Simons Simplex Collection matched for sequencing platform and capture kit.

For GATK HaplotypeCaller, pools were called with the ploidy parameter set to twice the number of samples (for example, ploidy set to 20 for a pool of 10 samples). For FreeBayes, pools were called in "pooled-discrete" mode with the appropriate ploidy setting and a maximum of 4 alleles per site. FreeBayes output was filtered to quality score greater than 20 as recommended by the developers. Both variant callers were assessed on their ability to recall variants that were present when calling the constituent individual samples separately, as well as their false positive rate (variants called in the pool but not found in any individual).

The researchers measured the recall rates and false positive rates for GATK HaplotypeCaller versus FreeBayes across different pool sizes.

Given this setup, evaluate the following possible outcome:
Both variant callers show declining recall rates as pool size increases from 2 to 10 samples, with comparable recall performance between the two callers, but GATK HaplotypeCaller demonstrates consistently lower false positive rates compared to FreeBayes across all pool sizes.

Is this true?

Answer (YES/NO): NO